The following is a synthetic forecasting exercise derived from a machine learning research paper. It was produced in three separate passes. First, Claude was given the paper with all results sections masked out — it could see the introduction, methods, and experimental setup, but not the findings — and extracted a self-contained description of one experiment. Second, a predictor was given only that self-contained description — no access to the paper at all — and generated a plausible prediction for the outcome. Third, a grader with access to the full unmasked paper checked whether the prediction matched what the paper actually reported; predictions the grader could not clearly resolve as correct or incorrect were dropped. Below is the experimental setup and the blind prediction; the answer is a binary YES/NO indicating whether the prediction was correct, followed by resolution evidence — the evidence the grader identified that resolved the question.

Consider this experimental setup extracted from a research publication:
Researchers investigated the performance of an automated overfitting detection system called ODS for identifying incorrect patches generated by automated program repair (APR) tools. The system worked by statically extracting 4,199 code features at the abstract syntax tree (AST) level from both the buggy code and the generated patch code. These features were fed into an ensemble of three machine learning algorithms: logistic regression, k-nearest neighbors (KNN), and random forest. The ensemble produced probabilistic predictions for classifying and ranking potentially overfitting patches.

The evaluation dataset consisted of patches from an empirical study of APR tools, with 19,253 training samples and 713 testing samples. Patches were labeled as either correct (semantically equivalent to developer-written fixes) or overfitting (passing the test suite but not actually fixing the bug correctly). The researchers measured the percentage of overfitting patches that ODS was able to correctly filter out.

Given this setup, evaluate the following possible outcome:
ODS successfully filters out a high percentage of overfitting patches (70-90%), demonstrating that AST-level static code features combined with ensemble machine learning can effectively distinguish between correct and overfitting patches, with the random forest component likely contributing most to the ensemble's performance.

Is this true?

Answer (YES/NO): NO